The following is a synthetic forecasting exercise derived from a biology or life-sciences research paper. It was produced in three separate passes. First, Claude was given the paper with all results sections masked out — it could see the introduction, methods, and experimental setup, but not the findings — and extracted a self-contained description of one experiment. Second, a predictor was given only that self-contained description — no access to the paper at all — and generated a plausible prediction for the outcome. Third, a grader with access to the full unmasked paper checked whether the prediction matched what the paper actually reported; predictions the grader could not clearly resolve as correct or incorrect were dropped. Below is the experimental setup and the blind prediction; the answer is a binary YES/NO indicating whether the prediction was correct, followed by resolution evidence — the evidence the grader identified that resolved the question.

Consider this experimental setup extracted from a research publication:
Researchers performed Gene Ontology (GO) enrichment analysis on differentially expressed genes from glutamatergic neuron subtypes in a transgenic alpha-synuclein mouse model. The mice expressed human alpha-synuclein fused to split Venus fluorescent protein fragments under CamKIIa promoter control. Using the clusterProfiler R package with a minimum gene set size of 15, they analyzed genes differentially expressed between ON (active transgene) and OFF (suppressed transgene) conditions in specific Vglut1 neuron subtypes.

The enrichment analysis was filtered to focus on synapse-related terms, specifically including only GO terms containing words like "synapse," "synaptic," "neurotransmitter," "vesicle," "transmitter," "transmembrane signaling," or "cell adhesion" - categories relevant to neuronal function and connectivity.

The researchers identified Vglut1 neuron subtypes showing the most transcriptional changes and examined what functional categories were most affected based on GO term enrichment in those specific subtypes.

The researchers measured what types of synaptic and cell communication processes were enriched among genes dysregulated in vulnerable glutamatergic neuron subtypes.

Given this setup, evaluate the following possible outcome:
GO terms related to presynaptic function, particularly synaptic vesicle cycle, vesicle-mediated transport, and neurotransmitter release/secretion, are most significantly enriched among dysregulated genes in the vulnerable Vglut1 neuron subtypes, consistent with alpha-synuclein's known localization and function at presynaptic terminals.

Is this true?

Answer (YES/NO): NO